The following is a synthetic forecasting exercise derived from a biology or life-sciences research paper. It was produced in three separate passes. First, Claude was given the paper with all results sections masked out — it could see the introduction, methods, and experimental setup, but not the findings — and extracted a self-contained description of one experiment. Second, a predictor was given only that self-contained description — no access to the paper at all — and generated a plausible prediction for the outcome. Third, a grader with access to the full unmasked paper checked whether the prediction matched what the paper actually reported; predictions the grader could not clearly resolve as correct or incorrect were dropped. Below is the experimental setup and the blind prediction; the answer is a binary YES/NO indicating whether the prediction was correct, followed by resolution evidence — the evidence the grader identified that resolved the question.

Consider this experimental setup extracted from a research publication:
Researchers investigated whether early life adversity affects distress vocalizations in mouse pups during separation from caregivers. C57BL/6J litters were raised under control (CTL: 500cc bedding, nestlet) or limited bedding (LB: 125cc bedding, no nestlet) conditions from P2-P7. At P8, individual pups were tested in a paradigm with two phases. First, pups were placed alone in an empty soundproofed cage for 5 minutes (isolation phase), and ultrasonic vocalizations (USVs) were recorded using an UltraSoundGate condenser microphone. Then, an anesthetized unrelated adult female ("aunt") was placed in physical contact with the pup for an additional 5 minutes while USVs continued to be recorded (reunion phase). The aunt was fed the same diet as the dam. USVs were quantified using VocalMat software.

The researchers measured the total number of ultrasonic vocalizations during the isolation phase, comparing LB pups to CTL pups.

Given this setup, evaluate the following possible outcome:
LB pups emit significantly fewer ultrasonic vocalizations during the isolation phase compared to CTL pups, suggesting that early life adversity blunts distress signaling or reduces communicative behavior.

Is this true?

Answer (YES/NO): YES